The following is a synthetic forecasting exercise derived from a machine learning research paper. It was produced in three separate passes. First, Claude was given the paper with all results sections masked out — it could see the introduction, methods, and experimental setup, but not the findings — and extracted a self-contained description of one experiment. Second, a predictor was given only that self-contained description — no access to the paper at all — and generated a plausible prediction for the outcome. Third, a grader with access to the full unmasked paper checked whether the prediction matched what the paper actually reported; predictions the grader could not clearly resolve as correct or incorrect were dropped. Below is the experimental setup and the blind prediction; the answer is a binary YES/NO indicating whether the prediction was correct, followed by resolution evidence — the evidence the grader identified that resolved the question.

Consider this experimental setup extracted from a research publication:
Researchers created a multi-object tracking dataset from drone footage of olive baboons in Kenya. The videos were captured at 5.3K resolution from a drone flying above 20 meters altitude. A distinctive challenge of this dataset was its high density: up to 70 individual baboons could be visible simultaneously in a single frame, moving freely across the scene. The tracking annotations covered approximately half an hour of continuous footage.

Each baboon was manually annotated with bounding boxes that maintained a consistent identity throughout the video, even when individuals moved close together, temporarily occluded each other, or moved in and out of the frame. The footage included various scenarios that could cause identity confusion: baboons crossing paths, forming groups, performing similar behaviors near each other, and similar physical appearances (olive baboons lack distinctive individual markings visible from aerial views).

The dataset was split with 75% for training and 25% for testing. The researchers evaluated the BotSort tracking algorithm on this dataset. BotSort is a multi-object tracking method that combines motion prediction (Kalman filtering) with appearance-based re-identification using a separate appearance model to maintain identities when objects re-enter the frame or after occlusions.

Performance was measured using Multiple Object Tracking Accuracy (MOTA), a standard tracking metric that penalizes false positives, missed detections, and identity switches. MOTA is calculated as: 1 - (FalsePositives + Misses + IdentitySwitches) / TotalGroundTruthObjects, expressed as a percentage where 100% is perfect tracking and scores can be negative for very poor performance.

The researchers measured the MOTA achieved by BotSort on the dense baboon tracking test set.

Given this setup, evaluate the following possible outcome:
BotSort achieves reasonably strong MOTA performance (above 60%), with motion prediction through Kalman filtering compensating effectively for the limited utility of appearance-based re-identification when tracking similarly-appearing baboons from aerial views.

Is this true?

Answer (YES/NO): YES